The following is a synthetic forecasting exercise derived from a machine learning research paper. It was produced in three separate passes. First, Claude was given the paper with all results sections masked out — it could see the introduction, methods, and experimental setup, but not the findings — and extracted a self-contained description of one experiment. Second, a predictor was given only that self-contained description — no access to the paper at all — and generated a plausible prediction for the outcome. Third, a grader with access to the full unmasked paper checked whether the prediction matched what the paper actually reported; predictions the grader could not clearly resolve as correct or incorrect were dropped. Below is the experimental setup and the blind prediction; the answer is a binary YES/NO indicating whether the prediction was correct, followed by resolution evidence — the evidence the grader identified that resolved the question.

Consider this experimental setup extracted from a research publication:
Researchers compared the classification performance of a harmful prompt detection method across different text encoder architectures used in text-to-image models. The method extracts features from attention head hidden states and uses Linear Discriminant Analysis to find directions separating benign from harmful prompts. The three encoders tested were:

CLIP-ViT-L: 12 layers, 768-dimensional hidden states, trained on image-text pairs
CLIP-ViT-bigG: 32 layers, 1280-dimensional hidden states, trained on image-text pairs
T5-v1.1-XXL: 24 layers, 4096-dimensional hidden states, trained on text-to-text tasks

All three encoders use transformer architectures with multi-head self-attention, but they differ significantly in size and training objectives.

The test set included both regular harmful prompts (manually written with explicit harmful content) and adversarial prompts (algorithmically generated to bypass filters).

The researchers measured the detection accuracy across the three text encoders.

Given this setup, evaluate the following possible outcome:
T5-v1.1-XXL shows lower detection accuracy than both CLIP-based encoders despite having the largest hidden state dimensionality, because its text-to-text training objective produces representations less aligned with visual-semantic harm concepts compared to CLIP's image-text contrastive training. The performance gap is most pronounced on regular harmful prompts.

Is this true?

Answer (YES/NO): NO